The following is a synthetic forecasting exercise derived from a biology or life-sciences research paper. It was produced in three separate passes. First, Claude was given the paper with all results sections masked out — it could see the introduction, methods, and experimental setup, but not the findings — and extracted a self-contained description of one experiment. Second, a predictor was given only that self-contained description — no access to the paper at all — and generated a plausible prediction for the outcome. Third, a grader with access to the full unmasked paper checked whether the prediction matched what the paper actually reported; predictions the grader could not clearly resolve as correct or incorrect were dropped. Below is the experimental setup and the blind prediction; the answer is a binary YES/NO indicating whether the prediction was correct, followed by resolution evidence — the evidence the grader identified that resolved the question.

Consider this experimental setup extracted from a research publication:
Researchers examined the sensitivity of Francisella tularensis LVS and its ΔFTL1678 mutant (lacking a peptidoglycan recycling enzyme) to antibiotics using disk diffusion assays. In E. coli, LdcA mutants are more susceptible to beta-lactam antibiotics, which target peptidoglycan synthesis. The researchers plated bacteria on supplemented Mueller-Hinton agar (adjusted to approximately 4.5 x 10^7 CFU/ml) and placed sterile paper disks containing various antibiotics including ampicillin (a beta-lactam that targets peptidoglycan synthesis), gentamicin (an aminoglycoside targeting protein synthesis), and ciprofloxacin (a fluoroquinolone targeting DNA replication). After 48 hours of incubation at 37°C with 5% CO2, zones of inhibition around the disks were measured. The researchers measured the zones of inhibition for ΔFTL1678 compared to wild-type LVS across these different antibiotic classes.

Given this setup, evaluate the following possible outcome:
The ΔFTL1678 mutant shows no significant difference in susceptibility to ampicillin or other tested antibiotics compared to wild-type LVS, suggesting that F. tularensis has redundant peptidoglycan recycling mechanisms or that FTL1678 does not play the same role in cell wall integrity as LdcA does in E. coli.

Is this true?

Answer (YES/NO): NO